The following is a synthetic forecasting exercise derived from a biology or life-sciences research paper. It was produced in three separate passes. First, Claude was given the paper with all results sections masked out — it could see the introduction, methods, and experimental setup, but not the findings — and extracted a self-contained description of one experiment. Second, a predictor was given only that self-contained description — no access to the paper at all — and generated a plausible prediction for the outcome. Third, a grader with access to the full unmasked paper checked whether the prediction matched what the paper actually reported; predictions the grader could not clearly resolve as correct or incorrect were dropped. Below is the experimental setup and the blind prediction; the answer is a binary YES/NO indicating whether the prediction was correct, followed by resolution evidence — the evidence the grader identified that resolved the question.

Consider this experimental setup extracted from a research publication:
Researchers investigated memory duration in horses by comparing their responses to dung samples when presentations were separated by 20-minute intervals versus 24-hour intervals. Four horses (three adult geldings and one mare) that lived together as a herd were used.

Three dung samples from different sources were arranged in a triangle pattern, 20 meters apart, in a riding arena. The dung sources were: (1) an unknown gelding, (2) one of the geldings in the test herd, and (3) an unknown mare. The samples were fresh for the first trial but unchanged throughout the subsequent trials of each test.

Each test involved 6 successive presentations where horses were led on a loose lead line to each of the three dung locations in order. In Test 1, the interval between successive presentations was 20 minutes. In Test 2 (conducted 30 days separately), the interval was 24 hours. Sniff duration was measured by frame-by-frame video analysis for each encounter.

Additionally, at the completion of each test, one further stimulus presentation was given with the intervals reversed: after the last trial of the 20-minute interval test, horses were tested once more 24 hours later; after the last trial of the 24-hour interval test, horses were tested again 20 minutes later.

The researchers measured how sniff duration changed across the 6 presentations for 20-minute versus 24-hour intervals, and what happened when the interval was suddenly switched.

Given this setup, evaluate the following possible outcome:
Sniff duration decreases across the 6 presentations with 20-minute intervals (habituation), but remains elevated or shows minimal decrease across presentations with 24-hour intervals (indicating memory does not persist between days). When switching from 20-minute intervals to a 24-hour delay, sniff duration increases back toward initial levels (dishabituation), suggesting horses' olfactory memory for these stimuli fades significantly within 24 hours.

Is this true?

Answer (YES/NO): YES